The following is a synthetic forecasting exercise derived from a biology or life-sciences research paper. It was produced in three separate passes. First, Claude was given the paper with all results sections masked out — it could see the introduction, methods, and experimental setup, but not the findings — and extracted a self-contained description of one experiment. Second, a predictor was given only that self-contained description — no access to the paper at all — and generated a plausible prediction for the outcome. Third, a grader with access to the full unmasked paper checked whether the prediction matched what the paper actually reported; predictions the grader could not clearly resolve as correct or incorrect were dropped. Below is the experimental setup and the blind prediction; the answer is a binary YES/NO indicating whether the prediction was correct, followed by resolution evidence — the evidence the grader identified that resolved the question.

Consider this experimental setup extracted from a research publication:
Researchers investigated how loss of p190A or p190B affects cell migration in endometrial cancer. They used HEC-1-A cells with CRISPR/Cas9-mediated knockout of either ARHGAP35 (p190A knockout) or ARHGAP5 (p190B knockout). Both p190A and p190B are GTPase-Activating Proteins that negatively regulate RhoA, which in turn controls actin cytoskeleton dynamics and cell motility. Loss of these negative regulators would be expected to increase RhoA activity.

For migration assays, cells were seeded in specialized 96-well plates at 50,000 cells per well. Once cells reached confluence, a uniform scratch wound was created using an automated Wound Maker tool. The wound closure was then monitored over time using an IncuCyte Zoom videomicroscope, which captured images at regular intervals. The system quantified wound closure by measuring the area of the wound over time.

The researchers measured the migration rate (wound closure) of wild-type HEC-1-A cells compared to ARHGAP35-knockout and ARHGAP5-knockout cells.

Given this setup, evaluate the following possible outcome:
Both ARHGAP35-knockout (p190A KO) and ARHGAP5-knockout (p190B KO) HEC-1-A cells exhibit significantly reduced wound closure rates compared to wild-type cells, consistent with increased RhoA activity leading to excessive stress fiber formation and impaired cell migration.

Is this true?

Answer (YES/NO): NO